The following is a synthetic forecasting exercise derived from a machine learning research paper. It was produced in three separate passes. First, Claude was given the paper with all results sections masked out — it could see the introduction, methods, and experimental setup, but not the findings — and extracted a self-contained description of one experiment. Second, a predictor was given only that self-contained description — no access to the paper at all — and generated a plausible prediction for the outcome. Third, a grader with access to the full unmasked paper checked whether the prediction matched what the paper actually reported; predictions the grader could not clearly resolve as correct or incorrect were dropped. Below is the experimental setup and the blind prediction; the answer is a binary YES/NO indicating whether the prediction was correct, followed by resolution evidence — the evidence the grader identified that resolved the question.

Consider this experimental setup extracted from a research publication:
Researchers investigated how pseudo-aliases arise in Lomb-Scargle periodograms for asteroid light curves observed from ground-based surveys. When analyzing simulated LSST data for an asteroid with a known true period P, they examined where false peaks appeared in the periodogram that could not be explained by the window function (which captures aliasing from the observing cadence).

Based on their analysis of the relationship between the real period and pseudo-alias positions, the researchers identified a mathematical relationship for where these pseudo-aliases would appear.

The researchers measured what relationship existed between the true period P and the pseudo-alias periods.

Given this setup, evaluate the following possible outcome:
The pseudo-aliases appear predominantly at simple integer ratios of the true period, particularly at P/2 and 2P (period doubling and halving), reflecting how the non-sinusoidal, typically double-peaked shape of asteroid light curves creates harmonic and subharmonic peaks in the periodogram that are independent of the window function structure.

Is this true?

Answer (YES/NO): NO